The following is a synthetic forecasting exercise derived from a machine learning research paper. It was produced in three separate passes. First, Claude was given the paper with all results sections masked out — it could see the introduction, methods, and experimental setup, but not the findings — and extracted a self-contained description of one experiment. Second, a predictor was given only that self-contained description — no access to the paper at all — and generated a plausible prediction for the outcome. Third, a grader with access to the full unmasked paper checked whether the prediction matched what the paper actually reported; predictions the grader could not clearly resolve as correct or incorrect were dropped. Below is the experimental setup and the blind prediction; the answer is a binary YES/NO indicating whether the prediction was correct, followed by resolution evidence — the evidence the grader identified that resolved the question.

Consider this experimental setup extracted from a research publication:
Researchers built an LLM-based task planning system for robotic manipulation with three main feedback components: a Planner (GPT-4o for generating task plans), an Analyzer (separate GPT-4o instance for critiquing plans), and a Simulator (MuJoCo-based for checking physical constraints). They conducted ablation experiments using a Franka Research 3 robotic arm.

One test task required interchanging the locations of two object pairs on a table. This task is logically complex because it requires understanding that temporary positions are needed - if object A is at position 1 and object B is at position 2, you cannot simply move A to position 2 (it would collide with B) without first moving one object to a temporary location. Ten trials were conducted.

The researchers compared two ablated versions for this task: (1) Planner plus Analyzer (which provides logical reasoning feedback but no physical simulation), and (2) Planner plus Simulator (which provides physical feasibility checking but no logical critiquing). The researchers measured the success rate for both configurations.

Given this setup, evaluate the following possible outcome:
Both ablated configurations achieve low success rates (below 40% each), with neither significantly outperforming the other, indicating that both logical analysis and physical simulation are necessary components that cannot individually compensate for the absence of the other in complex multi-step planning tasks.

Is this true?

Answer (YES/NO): NO